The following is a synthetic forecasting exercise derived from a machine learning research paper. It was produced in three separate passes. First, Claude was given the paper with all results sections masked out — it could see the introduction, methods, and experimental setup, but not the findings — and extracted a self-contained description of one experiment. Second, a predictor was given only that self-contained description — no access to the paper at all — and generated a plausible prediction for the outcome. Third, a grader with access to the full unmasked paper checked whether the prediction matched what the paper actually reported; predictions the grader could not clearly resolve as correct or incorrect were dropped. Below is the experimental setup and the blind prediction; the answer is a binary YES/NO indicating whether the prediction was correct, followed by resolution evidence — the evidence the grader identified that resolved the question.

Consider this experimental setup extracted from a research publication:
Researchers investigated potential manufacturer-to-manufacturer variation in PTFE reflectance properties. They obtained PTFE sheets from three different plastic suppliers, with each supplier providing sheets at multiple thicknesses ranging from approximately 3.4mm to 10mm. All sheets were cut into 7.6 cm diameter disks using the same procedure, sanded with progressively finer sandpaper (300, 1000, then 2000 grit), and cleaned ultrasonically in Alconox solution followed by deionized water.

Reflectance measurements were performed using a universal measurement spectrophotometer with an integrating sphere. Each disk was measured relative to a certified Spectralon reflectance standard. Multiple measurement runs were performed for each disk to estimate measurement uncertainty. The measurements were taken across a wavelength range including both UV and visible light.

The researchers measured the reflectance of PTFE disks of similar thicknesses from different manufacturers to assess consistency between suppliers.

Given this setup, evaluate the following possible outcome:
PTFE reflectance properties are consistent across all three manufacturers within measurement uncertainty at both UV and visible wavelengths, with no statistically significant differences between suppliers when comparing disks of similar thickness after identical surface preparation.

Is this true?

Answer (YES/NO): NO